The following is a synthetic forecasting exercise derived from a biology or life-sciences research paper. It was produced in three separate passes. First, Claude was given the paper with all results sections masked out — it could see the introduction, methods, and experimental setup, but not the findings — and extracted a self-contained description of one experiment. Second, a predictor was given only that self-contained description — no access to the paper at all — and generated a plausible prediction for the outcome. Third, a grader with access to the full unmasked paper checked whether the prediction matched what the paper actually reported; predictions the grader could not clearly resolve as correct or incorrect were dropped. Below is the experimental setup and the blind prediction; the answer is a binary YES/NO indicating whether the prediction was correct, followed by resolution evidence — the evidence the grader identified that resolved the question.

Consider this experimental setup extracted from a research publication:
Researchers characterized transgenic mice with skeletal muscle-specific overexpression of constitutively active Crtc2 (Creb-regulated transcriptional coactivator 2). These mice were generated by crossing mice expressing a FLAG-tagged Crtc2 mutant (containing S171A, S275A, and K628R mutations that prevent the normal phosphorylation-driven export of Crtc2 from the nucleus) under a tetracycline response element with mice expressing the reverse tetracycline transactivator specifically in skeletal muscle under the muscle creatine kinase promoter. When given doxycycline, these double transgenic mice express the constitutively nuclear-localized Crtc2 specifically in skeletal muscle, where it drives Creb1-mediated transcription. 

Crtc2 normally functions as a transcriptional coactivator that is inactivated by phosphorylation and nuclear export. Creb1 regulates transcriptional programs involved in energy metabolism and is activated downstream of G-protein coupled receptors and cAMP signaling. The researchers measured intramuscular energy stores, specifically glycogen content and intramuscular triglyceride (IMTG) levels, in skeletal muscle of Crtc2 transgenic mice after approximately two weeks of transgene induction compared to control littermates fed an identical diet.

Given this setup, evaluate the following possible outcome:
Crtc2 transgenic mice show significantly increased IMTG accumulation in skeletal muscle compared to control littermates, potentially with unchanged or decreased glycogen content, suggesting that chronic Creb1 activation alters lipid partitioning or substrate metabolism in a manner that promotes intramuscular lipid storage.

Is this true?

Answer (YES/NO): NO